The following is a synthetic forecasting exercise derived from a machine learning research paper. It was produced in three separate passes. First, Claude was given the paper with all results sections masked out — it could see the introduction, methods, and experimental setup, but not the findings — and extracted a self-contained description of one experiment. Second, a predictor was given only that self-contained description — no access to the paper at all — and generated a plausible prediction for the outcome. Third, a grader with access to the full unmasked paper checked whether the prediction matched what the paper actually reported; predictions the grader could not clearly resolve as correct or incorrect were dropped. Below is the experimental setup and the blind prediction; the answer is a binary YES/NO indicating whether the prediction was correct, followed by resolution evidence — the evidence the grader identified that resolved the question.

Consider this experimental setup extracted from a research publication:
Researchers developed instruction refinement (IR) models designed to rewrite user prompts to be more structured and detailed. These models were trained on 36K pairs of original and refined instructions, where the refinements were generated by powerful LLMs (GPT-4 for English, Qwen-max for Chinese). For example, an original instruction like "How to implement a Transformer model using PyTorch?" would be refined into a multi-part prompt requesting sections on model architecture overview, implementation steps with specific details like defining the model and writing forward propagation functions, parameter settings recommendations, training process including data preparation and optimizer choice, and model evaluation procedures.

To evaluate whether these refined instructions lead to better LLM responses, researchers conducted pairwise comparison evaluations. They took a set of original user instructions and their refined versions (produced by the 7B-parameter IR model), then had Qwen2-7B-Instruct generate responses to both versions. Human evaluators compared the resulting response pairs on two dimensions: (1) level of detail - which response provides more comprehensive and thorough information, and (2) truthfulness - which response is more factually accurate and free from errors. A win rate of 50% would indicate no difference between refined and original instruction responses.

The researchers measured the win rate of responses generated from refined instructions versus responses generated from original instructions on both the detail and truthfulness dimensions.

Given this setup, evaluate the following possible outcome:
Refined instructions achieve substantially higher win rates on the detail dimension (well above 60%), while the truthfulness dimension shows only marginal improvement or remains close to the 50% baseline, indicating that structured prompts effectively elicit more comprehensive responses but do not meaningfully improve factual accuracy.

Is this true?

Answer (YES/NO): NO